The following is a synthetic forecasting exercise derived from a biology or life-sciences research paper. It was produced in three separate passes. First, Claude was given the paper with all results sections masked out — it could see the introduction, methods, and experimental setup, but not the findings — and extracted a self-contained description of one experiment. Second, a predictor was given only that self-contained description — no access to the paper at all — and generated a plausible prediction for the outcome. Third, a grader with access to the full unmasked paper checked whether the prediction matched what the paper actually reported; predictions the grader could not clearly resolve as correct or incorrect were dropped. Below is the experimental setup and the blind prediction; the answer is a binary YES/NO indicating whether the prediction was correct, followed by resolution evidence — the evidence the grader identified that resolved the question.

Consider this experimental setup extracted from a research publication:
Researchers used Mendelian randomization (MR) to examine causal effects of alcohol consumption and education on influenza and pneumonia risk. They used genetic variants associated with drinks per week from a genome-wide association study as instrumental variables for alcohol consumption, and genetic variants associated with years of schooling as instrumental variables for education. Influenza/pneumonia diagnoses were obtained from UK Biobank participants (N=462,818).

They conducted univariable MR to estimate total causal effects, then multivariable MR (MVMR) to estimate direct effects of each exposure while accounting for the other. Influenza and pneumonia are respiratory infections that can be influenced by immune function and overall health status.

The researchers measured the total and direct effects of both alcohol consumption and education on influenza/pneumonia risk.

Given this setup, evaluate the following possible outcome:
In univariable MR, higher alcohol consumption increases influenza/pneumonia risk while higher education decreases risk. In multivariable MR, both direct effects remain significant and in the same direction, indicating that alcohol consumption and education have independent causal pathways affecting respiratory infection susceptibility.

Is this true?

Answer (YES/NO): NO